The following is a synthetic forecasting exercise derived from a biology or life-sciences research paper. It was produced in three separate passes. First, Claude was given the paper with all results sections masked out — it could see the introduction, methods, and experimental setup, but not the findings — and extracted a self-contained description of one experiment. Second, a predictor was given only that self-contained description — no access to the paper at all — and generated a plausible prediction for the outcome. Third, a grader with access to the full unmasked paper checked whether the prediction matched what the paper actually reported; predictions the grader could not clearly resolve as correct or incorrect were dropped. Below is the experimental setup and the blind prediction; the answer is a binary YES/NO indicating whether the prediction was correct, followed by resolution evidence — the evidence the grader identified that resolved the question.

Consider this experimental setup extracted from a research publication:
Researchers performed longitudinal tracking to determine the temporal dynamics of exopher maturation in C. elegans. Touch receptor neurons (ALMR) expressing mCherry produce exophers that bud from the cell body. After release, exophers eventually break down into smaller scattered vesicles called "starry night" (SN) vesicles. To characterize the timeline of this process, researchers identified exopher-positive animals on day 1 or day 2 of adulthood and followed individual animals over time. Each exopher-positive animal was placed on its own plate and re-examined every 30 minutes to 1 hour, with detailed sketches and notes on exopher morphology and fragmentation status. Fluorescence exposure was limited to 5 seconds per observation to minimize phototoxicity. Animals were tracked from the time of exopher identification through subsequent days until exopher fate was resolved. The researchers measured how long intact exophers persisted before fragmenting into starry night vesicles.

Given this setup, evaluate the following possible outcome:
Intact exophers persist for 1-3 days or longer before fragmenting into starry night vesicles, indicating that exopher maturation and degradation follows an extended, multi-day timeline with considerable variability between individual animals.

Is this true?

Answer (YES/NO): NO